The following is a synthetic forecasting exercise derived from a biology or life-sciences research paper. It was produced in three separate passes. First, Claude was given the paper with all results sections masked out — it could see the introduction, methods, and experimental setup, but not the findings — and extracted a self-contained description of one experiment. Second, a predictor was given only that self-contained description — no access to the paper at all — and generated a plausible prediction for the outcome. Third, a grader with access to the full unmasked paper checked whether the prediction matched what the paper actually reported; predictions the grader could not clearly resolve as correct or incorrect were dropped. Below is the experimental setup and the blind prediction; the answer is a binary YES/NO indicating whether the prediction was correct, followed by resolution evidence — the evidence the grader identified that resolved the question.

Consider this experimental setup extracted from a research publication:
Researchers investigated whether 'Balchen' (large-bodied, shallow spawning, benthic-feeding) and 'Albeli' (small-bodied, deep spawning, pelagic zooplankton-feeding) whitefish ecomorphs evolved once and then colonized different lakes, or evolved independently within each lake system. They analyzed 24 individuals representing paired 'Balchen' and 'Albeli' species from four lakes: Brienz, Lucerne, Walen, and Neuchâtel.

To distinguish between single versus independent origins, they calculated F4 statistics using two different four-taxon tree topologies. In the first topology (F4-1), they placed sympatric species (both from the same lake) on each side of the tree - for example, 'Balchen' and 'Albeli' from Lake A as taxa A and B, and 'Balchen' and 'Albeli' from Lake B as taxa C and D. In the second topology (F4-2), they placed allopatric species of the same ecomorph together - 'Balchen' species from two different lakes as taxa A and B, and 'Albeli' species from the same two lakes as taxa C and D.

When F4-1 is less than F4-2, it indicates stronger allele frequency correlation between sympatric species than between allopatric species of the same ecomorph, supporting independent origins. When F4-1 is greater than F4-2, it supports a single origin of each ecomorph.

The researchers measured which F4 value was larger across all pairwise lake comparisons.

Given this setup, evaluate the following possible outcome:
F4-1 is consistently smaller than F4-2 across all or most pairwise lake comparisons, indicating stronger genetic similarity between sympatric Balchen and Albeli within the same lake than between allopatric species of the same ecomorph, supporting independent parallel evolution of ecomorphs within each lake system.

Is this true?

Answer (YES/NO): YES